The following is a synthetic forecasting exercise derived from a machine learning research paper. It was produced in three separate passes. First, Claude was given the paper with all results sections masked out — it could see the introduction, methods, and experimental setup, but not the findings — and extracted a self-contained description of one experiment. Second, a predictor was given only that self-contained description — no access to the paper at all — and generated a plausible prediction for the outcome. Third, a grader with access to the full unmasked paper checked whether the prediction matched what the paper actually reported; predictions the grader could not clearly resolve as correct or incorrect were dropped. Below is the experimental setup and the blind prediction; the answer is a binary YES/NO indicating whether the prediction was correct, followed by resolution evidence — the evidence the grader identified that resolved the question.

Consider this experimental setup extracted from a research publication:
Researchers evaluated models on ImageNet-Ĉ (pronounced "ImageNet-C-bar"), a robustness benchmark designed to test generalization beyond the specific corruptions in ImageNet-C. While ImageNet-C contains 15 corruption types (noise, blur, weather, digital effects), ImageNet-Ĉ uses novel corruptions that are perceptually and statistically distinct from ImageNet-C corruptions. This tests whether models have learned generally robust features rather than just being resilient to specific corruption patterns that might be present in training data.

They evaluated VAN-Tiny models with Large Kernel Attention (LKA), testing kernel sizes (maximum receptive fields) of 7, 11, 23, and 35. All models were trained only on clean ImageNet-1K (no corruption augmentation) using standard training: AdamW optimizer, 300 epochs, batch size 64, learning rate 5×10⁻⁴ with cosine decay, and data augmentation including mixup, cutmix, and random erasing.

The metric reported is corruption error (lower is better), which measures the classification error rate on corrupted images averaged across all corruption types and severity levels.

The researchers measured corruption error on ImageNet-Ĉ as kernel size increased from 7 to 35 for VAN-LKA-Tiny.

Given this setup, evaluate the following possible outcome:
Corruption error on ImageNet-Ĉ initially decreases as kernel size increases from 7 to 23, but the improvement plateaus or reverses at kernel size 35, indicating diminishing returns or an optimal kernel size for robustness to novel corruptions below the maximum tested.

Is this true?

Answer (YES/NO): NO